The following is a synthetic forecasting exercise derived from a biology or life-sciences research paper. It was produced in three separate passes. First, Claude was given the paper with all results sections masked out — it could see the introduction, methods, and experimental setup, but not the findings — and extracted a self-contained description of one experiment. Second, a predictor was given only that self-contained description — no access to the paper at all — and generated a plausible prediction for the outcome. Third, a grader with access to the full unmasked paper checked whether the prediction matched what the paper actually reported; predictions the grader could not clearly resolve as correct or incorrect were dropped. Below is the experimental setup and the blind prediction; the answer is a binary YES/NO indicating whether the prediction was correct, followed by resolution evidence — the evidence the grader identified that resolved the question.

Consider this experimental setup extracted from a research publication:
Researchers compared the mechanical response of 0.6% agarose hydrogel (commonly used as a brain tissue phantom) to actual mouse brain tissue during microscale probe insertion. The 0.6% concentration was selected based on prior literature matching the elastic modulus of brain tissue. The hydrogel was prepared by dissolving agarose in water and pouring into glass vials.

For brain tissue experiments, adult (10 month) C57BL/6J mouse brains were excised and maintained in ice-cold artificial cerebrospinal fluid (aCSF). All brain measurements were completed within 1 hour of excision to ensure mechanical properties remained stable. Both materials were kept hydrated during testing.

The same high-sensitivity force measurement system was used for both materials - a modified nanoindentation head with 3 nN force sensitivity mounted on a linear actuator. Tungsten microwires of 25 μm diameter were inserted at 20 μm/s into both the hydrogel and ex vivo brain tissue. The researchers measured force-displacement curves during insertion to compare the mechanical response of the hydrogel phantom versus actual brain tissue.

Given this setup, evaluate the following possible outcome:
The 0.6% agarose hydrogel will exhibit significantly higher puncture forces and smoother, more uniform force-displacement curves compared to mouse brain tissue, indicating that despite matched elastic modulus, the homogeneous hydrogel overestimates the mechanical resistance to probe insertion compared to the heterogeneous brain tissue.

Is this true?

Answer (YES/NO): NO